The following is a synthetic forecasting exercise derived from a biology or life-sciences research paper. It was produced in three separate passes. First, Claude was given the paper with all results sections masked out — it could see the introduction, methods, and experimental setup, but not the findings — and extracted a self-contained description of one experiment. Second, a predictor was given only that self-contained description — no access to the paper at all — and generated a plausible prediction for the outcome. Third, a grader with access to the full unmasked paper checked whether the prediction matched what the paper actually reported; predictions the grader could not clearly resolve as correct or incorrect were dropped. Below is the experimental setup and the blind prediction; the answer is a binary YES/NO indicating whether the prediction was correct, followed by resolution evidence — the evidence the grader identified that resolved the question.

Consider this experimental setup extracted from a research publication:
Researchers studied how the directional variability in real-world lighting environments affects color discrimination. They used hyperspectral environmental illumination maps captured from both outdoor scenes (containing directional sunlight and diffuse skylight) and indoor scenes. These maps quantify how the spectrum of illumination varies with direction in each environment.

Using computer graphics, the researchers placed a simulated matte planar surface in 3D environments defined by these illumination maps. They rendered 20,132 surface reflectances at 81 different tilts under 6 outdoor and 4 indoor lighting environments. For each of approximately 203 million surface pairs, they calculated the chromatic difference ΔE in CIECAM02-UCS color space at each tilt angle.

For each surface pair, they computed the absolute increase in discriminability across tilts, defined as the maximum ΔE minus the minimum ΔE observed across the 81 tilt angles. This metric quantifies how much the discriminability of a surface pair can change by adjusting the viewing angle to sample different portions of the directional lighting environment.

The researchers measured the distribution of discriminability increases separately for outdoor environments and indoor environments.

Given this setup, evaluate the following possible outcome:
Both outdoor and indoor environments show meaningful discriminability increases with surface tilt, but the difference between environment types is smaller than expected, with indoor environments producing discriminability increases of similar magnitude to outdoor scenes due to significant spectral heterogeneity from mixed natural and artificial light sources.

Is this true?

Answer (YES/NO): NO